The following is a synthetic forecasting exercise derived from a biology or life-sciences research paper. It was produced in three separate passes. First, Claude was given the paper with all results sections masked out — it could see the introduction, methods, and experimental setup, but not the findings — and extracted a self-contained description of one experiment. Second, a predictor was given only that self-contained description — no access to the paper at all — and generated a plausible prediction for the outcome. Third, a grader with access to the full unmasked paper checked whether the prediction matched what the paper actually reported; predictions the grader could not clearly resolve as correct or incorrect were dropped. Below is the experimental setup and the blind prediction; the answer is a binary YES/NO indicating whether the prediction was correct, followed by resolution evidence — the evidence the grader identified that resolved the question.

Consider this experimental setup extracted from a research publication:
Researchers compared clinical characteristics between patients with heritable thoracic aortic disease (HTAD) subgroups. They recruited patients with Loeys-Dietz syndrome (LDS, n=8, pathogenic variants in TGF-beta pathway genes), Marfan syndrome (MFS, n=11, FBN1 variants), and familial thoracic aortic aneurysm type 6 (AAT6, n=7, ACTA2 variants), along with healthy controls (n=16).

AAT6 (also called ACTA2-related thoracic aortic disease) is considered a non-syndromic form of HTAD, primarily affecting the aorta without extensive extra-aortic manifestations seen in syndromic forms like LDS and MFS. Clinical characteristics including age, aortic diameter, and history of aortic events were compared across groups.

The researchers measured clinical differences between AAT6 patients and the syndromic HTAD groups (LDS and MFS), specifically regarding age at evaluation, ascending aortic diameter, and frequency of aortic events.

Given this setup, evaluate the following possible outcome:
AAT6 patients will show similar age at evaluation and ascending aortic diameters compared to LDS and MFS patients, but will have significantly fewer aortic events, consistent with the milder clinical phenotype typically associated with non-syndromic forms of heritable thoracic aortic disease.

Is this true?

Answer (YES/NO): NO